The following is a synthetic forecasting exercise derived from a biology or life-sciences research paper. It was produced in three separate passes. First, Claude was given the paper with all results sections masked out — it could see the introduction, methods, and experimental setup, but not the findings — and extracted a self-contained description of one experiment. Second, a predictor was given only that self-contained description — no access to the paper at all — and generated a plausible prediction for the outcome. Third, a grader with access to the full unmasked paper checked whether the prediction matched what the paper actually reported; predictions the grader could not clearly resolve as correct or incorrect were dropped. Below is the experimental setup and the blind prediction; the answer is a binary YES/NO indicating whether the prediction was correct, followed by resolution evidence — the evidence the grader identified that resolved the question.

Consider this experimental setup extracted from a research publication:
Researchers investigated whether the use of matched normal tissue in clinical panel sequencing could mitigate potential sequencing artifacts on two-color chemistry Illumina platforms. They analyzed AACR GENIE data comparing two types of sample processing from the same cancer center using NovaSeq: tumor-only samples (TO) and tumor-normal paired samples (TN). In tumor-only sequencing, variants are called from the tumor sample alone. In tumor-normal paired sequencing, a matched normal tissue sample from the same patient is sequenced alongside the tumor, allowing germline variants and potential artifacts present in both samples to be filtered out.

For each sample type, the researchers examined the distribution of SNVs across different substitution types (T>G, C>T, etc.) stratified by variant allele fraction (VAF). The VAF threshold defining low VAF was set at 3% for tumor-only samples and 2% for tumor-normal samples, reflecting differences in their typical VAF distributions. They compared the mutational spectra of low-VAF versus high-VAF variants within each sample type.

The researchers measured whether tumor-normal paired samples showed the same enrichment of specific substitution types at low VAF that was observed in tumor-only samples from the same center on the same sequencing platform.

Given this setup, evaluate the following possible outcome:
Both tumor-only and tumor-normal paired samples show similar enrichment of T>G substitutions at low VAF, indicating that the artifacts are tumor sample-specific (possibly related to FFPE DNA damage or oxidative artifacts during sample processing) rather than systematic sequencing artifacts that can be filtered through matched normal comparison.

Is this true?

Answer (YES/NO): NO